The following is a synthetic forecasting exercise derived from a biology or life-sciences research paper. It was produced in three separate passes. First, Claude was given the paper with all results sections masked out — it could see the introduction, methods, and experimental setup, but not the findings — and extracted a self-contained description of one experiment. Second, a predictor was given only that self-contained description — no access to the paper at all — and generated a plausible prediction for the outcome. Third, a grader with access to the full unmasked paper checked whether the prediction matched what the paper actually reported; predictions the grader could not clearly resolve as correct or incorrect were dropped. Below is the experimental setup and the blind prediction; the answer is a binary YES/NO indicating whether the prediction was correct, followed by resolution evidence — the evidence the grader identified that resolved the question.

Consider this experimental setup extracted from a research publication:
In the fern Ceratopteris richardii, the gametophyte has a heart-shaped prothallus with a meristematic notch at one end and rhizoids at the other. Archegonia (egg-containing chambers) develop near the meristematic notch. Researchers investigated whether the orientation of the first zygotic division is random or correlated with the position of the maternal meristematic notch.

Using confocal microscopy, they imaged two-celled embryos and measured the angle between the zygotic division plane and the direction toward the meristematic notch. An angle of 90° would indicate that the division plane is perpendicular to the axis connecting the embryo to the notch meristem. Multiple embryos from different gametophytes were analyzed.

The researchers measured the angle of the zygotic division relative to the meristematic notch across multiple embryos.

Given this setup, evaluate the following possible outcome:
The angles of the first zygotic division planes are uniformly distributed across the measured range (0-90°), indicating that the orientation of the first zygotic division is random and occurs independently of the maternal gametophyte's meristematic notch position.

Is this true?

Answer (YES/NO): NO